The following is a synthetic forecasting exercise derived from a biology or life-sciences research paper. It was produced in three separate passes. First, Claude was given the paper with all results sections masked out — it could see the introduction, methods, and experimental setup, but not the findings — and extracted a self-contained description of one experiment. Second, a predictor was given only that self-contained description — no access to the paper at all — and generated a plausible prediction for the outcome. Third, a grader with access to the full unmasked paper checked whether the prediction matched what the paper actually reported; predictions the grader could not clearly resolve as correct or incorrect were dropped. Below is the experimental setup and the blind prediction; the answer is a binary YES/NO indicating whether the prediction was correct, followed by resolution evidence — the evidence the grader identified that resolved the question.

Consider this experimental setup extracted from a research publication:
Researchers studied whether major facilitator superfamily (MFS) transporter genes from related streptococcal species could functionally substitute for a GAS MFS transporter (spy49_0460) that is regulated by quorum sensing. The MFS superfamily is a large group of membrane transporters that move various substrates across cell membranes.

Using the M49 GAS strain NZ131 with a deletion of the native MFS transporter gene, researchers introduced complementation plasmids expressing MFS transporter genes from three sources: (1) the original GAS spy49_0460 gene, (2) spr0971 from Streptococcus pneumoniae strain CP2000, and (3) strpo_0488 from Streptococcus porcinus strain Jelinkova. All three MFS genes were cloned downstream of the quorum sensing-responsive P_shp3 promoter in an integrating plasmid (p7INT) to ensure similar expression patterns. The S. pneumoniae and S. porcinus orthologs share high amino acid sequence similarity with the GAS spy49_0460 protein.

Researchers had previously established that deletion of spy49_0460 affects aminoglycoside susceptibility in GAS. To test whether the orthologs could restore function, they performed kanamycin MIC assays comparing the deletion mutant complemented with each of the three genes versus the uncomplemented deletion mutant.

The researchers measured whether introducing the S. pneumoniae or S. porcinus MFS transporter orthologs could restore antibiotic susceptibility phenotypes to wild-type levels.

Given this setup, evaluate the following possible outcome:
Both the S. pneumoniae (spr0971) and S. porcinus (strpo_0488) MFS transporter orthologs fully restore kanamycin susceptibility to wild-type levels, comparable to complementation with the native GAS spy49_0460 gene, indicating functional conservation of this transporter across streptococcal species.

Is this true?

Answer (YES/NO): NO